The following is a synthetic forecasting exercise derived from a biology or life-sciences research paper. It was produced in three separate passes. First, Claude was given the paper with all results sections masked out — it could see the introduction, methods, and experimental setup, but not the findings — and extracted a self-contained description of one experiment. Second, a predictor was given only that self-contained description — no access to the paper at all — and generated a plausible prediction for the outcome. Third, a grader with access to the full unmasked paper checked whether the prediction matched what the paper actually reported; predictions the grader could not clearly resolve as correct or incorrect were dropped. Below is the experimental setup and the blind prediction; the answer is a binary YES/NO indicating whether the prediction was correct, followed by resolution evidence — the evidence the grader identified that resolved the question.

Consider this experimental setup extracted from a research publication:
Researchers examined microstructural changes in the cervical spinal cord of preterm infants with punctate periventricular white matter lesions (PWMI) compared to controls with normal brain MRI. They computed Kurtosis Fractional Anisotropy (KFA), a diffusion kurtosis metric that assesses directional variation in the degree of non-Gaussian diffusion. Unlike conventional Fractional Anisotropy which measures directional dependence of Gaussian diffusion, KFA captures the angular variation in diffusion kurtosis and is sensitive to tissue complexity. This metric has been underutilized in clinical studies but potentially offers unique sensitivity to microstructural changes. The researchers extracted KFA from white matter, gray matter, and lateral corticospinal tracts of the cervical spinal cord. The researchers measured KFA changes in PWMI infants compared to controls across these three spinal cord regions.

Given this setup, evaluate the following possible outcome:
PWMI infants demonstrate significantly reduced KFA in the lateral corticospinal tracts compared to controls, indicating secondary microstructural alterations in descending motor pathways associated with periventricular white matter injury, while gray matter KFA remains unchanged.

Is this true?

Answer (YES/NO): NO